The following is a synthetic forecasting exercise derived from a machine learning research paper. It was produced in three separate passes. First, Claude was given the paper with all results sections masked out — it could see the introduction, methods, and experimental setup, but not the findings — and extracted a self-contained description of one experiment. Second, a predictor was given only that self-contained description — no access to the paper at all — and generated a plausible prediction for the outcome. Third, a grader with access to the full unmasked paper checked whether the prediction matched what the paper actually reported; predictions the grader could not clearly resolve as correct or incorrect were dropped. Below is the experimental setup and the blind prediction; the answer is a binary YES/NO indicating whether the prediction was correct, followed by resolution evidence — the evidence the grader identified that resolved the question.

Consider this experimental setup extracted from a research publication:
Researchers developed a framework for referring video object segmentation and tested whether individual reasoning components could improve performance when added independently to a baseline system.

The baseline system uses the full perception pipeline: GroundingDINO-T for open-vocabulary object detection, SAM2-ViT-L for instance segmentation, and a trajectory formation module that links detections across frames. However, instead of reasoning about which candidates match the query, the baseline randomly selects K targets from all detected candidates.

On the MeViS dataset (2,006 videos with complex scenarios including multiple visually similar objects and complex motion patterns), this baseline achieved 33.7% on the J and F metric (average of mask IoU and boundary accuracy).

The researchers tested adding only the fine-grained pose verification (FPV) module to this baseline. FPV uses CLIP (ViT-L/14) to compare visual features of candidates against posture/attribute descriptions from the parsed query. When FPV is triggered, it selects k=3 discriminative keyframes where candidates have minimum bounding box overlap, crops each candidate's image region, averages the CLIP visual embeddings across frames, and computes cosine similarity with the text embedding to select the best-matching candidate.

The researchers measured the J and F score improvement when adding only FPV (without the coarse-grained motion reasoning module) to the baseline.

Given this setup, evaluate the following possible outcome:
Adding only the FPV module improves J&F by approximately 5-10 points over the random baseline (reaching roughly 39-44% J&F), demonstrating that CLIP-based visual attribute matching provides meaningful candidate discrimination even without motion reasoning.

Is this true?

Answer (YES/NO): YES